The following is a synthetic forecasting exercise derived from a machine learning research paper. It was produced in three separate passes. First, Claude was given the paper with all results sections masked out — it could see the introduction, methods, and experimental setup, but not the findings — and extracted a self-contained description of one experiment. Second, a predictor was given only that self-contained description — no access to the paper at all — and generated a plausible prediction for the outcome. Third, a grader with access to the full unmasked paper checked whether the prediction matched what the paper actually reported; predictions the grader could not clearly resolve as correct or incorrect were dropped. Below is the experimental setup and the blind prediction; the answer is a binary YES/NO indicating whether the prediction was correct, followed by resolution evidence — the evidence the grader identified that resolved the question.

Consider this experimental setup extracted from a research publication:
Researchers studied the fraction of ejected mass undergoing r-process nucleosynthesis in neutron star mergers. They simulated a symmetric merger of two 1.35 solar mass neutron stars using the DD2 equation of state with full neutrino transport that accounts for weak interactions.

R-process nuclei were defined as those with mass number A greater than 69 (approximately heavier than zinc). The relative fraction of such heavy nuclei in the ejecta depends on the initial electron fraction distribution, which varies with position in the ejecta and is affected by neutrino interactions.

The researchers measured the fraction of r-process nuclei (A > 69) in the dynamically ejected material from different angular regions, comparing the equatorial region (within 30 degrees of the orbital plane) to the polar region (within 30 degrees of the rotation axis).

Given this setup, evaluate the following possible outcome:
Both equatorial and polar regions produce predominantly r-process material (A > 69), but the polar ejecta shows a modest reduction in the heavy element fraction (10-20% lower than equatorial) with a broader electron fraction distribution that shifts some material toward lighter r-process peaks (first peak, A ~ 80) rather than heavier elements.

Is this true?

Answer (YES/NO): NO